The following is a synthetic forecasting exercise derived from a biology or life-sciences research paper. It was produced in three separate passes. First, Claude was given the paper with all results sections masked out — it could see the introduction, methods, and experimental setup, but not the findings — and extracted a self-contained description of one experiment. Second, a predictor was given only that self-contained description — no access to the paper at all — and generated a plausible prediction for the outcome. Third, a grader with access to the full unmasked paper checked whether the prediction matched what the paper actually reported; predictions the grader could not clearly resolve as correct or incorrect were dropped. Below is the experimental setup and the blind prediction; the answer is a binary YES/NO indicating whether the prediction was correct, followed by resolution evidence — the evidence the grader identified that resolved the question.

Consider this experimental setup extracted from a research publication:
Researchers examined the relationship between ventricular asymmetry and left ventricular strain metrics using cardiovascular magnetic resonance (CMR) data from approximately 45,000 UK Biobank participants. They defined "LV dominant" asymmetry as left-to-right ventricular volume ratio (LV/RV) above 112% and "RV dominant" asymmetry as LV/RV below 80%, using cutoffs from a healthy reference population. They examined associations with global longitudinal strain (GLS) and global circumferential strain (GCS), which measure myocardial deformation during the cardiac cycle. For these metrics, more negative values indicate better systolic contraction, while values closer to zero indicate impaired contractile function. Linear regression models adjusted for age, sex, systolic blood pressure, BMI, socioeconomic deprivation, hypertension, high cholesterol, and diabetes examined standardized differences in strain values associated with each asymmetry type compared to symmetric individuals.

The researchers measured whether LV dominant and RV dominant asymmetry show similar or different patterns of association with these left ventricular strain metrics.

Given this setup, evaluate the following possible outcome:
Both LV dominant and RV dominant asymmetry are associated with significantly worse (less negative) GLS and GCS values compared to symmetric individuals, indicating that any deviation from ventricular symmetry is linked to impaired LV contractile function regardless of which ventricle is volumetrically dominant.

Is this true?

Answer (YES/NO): NO